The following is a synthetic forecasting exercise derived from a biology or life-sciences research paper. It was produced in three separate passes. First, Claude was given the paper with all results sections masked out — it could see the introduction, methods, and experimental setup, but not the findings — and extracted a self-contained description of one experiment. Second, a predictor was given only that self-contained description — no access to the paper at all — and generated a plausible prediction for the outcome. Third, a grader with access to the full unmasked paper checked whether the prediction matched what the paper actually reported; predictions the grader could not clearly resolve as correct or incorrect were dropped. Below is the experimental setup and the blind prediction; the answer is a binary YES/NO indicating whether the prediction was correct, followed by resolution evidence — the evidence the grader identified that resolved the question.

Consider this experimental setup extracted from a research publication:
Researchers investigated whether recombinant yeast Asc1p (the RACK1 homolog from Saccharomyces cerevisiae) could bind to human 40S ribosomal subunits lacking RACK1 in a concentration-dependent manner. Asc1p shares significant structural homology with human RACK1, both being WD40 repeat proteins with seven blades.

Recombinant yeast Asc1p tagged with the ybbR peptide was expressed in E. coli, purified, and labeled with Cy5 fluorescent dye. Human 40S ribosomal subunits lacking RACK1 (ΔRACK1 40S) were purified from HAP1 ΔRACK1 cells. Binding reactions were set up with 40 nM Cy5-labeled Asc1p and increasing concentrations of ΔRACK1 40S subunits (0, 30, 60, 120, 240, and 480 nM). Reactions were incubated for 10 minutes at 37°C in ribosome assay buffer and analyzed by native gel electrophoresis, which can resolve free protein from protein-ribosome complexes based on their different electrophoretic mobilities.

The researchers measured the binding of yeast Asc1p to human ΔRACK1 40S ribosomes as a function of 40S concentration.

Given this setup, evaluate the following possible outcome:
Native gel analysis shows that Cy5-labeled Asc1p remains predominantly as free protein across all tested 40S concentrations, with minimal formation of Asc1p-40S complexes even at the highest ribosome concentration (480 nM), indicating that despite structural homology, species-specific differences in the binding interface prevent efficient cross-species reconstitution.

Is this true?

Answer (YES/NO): NO